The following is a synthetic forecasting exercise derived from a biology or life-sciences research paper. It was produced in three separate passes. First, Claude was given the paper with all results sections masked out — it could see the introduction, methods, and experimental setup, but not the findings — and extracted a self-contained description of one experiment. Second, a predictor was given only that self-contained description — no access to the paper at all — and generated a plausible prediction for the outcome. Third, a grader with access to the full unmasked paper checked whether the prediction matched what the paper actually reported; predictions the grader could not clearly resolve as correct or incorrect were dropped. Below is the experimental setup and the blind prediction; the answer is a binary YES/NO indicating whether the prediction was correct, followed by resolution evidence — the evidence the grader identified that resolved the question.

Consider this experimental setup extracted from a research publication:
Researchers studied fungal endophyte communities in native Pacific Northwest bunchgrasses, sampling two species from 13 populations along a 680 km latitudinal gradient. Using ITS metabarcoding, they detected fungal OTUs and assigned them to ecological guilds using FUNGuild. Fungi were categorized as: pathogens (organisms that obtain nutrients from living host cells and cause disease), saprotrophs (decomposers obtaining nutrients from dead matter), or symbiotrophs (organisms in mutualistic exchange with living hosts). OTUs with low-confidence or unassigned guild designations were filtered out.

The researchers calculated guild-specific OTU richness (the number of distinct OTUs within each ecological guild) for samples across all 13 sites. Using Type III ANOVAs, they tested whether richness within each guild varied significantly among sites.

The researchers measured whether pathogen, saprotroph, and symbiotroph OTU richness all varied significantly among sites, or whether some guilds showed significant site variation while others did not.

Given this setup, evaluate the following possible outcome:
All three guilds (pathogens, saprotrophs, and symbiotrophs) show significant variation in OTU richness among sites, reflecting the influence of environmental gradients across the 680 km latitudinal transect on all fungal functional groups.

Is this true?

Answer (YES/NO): NO